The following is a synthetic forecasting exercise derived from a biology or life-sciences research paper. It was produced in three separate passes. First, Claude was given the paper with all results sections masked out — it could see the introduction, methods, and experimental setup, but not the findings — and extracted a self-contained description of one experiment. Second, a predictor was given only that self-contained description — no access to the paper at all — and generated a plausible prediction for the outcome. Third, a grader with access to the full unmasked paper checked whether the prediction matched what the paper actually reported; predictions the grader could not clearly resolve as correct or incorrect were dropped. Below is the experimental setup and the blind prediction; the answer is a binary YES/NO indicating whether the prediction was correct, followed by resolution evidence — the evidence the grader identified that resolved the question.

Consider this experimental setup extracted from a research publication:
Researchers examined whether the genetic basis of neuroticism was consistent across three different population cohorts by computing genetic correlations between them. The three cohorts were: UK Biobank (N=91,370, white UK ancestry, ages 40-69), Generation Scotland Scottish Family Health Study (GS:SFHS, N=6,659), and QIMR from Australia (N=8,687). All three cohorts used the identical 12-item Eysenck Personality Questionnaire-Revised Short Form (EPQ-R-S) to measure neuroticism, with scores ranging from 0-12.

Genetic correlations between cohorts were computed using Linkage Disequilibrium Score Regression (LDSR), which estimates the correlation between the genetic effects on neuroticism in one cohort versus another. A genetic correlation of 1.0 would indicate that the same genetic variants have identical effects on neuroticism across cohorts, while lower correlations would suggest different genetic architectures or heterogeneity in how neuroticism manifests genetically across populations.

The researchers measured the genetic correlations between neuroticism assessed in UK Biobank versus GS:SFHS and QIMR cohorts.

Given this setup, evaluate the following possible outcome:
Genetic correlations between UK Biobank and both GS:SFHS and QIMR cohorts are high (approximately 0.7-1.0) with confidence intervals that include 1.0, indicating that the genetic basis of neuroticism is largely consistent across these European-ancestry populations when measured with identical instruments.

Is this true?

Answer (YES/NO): YES